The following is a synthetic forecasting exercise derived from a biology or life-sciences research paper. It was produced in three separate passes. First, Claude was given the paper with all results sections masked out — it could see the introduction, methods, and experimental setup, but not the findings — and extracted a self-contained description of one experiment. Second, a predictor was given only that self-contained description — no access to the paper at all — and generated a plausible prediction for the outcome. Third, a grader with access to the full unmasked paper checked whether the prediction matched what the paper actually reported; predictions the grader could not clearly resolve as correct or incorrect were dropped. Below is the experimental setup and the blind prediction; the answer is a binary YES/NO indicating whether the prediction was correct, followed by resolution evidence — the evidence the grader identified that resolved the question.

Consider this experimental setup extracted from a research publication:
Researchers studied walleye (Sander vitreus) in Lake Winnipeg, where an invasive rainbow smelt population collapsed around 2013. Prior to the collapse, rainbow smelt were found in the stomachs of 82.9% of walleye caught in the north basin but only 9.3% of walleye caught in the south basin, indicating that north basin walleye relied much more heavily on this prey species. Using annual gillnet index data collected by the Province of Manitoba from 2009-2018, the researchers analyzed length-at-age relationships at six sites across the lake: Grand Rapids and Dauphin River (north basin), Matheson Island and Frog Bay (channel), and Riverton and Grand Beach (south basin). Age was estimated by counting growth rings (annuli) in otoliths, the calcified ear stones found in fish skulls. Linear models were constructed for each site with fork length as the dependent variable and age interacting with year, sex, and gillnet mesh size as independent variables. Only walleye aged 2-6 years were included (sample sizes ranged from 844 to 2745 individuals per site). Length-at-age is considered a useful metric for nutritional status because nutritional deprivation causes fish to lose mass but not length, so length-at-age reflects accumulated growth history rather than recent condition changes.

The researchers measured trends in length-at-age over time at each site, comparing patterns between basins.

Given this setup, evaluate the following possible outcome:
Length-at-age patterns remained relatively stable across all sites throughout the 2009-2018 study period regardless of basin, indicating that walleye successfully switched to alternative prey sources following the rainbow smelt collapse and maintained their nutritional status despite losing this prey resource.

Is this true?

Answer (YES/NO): NO